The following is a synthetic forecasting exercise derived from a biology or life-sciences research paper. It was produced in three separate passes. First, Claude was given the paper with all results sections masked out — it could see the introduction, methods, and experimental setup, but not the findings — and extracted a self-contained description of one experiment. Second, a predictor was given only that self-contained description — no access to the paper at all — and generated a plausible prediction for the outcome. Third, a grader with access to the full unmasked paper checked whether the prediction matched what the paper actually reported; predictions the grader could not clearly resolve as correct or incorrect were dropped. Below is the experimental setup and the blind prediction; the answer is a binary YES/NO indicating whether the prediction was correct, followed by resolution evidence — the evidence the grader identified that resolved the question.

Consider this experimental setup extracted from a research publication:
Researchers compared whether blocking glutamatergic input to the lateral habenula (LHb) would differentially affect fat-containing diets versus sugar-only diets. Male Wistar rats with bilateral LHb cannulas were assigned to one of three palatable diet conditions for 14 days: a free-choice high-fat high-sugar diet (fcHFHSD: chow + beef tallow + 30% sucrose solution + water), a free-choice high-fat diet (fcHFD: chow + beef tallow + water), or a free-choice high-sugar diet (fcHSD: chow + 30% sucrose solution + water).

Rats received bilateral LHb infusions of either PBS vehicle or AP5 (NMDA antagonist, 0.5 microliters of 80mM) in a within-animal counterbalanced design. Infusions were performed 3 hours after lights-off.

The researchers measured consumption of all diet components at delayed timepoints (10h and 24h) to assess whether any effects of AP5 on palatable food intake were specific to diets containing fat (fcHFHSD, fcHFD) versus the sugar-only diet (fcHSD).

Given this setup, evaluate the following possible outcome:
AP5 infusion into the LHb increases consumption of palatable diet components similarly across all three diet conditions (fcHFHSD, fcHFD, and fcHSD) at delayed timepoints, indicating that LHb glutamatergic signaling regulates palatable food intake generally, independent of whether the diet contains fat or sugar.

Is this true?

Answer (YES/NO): NO